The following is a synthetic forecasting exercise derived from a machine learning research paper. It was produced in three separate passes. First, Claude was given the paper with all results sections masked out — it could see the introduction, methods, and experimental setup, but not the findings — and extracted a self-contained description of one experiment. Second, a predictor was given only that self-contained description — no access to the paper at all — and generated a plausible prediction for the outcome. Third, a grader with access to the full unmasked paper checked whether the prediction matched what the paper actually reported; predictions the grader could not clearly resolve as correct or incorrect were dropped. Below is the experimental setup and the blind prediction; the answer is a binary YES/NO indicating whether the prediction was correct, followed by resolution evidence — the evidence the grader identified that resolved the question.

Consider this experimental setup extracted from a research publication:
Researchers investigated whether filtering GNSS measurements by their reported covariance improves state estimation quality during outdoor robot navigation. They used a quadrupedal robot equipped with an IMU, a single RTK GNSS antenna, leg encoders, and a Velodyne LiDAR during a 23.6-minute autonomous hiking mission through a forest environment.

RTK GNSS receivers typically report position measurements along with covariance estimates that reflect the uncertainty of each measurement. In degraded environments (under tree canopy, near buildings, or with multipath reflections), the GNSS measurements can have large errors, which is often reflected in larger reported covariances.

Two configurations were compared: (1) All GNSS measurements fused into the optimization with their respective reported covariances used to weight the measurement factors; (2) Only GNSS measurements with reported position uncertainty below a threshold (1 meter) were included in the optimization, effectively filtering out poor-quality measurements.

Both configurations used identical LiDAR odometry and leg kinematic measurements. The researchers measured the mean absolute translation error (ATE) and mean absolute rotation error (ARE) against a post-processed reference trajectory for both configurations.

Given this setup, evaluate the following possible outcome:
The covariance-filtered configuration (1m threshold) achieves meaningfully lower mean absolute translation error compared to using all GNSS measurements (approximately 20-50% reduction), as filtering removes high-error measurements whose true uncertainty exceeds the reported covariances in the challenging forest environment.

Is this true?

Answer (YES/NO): YES